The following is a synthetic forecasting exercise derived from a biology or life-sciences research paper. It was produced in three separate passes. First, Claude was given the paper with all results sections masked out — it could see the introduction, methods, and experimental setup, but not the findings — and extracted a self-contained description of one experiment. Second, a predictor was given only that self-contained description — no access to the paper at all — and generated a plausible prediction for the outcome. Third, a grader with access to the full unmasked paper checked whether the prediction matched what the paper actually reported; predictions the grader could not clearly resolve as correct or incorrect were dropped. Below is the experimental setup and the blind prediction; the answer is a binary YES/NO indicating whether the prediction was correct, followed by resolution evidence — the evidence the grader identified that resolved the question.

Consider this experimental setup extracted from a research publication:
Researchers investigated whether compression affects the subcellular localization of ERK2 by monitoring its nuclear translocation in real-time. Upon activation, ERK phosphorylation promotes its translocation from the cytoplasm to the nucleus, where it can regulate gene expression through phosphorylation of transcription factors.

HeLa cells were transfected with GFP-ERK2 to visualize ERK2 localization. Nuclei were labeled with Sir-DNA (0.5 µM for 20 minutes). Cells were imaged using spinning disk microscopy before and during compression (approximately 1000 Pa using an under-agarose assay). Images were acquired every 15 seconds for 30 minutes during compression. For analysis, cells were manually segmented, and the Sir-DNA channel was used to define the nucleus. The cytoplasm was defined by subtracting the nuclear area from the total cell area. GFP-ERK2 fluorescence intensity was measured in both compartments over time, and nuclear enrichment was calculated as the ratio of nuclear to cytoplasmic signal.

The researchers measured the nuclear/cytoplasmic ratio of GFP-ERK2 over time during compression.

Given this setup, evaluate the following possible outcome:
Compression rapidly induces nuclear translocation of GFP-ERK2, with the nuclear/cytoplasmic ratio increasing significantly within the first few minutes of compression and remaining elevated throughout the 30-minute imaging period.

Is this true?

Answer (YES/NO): NO